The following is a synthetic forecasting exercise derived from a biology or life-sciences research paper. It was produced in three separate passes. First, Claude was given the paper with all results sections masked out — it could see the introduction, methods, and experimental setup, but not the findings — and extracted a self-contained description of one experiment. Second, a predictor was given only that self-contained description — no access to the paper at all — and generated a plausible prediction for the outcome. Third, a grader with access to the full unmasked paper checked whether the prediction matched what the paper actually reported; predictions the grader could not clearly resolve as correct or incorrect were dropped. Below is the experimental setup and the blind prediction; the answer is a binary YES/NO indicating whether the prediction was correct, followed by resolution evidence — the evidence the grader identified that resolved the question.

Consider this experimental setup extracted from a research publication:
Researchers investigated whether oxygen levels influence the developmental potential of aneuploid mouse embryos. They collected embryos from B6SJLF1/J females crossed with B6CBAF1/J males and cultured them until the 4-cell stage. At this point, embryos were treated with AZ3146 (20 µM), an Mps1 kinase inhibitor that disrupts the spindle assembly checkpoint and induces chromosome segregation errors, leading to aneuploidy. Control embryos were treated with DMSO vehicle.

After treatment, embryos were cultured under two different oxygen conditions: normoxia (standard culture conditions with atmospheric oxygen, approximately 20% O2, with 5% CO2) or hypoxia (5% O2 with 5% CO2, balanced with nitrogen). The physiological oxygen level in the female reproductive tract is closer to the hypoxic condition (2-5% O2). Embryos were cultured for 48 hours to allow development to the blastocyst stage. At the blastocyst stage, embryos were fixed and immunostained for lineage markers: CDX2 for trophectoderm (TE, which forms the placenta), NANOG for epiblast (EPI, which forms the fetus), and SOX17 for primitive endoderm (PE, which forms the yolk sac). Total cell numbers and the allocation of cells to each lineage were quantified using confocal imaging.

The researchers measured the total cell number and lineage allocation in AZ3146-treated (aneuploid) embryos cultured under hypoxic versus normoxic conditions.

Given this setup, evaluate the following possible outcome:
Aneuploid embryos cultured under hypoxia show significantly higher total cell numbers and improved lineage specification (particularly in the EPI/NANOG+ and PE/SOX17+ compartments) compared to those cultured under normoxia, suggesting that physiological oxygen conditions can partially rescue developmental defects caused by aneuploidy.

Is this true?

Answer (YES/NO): NO